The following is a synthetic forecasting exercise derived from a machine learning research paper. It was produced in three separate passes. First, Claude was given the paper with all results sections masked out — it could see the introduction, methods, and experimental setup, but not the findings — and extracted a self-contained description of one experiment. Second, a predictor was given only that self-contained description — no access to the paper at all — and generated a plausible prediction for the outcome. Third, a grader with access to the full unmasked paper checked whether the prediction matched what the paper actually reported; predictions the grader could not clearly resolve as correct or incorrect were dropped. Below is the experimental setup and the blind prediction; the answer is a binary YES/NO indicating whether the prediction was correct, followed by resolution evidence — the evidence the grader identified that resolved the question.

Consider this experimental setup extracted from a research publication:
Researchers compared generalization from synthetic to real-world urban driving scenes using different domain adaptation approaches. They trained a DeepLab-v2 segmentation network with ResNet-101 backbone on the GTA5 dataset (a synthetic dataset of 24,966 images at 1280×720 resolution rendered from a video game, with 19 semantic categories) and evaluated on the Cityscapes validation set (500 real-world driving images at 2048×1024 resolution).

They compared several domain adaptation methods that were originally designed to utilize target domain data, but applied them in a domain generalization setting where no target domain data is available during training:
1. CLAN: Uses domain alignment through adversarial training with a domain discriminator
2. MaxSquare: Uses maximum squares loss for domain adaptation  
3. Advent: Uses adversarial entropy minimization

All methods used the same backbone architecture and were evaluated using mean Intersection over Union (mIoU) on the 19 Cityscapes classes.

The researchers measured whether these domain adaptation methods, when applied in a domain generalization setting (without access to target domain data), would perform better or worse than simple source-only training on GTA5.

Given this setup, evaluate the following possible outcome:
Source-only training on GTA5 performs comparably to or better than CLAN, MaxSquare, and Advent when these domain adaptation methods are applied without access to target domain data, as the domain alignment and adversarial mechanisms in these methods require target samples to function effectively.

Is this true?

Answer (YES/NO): NO